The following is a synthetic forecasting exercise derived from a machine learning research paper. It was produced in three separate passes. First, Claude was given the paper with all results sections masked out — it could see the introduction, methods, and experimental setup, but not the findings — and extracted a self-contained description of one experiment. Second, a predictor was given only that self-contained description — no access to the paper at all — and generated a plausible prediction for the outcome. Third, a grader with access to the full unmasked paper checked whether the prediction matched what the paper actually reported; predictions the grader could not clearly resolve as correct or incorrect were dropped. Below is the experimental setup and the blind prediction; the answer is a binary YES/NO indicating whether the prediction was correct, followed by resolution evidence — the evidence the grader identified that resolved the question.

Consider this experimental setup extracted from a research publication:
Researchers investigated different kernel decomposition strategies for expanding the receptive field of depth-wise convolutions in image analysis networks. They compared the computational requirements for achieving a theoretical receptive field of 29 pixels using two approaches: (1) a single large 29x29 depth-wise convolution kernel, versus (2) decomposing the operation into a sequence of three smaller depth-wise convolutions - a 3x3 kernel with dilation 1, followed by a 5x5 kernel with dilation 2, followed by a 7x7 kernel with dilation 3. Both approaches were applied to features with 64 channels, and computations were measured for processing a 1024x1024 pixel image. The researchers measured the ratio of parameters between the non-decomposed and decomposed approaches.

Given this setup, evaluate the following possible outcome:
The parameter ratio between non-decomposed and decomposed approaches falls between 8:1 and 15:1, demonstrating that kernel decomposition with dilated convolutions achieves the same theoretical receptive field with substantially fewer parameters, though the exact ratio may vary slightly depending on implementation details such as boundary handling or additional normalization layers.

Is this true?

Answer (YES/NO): NO